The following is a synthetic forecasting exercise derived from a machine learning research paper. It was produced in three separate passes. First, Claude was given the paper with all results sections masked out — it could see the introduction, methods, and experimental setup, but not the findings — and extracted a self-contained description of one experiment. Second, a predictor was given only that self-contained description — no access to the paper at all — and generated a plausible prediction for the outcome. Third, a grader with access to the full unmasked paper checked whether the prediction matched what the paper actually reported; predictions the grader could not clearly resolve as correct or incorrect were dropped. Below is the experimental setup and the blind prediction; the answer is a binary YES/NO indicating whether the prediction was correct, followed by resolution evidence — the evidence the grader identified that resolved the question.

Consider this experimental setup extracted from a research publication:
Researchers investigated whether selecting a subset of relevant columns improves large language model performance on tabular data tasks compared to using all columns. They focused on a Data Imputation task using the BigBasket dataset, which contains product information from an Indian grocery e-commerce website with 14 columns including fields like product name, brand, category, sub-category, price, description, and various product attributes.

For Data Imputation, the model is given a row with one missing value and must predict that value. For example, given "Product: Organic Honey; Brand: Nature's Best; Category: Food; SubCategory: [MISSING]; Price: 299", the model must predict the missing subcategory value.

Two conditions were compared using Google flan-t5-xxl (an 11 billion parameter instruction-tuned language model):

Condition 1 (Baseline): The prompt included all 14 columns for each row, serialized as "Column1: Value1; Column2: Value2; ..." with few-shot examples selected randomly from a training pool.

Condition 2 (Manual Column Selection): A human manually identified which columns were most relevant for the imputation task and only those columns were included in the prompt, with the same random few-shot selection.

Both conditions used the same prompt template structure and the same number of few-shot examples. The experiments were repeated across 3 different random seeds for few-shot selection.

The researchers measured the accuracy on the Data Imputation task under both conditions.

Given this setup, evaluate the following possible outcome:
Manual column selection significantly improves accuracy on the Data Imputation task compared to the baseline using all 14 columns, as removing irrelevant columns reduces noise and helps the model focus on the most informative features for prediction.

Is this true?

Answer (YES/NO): YES